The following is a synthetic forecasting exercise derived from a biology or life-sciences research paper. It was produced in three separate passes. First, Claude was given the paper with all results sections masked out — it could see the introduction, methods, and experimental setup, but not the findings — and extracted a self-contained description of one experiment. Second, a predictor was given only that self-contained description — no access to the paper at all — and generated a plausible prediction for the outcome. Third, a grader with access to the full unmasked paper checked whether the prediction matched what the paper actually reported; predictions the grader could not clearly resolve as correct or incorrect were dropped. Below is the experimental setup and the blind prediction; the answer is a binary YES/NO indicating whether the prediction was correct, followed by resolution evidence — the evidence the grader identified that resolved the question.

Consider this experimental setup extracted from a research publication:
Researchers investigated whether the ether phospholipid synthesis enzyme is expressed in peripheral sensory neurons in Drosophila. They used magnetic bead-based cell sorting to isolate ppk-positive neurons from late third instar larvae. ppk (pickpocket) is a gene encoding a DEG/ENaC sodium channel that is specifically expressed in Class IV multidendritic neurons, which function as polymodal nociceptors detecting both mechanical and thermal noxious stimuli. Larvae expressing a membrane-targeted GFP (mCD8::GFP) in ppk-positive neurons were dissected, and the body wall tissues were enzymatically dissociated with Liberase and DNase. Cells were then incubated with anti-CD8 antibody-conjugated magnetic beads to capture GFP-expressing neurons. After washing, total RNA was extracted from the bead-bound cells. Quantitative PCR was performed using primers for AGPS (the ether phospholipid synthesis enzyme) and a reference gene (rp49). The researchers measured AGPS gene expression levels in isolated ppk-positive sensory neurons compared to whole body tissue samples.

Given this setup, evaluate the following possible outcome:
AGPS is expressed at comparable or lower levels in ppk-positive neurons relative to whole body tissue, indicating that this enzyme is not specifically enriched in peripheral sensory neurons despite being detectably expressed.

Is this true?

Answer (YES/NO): NO